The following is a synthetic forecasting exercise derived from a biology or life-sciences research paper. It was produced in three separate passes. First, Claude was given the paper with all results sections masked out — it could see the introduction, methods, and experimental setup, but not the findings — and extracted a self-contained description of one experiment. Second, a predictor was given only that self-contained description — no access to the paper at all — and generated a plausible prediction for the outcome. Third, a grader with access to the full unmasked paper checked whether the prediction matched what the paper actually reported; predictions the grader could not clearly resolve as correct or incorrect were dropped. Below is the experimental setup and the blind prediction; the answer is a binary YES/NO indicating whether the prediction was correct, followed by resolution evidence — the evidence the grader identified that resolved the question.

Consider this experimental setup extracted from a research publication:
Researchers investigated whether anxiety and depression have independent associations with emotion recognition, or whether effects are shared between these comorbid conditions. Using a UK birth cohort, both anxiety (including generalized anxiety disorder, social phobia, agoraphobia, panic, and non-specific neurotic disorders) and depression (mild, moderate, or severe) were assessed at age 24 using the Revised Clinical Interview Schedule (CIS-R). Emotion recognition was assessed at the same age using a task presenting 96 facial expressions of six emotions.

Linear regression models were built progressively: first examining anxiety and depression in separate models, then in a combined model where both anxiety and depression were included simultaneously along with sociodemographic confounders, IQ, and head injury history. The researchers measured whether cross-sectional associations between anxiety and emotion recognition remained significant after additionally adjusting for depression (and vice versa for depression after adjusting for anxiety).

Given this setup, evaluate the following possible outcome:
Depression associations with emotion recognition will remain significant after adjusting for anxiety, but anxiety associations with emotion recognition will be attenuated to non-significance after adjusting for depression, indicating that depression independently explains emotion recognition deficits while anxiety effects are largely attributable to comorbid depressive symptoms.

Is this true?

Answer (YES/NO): NO